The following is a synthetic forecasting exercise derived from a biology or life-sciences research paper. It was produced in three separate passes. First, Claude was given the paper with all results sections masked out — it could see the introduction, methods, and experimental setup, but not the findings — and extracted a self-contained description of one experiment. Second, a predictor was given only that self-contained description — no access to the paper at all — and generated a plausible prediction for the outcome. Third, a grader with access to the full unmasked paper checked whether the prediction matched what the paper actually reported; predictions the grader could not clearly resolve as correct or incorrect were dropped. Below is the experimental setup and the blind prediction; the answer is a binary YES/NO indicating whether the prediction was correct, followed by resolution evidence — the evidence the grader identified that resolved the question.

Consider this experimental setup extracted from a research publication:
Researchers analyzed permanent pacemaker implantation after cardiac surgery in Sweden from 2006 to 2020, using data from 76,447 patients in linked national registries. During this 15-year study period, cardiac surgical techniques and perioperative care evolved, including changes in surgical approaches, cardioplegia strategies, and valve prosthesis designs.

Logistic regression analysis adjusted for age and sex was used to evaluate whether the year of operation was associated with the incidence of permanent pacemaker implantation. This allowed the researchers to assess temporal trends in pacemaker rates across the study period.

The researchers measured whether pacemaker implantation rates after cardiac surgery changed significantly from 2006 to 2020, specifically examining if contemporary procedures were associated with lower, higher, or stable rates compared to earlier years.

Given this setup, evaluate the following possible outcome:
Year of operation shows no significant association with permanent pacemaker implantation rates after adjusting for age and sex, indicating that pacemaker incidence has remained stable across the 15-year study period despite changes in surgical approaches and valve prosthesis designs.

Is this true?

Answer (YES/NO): NO